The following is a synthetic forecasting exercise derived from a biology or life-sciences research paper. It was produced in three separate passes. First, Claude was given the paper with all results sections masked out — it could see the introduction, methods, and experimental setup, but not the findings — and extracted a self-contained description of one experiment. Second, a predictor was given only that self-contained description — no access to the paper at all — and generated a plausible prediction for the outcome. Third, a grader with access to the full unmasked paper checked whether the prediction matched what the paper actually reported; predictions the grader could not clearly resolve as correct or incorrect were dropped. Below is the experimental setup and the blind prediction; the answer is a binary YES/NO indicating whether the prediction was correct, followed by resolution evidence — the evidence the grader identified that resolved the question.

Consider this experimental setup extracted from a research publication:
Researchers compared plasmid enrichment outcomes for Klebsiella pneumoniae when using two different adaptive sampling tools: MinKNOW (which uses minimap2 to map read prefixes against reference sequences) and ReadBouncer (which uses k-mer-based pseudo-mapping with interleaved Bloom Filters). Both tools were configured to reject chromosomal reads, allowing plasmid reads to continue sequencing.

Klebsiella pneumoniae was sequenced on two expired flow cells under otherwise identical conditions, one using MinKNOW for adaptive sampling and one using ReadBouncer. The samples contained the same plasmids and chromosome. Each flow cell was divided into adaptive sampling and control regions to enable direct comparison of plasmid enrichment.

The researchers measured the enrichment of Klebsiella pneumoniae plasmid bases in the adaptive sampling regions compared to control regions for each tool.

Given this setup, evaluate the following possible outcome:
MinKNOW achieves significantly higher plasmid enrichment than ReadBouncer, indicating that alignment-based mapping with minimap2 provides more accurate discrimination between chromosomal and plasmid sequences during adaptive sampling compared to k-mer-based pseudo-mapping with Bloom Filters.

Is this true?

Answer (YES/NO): NO